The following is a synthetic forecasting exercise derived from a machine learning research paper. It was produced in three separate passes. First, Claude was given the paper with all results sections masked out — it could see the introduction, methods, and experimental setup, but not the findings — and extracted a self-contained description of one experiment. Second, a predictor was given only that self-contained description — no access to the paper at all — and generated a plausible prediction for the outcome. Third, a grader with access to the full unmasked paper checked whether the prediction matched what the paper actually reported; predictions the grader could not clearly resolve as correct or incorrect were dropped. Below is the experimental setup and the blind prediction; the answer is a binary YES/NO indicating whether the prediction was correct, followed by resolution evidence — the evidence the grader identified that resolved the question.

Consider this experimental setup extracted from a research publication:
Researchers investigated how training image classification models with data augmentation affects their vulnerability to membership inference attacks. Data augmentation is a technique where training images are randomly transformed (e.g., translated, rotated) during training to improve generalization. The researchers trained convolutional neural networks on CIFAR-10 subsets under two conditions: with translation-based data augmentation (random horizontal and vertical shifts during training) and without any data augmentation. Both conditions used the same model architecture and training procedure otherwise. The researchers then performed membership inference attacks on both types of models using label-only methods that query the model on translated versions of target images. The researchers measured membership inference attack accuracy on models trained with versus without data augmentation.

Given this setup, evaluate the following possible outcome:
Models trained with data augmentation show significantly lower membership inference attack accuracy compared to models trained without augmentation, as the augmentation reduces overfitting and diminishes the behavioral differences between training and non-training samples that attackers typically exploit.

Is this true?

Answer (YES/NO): NO